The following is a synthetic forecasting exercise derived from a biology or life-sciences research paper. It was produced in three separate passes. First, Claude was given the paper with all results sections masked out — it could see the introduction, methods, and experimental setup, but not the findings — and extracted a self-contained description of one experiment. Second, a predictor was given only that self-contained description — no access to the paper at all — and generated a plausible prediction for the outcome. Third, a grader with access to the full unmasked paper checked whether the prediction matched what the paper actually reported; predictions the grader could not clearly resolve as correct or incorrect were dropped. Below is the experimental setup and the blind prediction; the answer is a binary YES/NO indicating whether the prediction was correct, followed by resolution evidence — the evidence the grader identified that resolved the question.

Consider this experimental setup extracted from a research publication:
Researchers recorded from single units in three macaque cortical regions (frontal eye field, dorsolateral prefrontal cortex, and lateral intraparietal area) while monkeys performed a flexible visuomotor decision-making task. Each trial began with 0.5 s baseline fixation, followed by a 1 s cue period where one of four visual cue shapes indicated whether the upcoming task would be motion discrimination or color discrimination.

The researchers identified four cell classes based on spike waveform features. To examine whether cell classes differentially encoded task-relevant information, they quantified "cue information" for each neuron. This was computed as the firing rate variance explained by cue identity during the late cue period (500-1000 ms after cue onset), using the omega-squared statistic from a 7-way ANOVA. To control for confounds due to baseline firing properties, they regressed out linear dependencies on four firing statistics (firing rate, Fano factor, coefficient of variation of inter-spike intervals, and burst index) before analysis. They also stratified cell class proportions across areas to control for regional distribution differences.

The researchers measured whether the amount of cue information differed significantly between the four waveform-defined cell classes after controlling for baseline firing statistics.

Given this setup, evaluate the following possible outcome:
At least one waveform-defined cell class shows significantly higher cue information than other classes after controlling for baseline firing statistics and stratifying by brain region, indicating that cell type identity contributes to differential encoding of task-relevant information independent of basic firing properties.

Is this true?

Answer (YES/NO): YES